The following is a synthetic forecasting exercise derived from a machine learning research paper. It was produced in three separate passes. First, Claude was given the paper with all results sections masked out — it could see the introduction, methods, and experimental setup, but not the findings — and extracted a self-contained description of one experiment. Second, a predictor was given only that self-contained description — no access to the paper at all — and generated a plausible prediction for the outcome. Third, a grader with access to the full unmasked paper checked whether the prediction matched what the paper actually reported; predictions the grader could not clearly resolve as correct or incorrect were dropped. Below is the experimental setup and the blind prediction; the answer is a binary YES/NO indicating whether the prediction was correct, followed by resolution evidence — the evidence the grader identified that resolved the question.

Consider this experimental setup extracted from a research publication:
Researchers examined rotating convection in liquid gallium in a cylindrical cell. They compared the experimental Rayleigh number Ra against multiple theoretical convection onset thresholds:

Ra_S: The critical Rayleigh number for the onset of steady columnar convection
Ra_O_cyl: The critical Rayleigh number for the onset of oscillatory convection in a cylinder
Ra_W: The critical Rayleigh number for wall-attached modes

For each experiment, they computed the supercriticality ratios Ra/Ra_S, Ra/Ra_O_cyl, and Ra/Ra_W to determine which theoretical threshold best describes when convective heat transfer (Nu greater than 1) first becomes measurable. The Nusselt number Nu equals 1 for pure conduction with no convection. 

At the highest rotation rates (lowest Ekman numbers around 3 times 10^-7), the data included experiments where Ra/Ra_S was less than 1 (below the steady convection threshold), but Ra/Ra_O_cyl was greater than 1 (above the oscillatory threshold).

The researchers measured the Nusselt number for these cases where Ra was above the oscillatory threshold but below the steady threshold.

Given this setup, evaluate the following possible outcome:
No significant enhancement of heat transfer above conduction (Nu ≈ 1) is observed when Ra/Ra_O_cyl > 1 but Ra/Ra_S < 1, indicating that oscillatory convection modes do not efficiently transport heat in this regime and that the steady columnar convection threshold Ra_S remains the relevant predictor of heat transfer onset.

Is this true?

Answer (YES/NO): NO